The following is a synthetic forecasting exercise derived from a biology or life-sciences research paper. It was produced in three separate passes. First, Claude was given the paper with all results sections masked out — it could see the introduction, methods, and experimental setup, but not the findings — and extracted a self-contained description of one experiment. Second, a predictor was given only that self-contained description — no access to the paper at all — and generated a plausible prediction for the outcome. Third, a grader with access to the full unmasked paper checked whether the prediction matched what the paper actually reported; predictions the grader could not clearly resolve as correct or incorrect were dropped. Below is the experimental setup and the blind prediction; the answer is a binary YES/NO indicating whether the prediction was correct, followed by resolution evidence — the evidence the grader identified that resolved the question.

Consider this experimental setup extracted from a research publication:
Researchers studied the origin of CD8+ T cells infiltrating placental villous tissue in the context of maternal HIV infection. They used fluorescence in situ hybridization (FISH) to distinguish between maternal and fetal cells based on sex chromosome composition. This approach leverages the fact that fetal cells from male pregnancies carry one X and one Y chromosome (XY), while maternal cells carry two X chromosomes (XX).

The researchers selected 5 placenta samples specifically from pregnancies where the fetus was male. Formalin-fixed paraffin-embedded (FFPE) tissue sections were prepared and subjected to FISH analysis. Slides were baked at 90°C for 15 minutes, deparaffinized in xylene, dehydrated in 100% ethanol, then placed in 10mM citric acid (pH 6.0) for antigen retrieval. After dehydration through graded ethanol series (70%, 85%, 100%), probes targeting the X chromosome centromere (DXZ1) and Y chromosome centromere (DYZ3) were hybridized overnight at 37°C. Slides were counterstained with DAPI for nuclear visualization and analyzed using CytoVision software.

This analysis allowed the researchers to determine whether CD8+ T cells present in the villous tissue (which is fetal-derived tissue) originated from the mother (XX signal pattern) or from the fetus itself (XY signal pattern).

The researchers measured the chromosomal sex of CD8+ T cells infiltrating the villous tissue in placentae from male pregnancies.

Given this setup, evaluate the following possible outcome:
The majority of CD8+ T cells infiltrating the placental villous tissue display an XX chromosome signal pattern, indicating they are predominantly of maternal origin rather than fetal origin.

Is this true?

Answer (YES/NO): NO